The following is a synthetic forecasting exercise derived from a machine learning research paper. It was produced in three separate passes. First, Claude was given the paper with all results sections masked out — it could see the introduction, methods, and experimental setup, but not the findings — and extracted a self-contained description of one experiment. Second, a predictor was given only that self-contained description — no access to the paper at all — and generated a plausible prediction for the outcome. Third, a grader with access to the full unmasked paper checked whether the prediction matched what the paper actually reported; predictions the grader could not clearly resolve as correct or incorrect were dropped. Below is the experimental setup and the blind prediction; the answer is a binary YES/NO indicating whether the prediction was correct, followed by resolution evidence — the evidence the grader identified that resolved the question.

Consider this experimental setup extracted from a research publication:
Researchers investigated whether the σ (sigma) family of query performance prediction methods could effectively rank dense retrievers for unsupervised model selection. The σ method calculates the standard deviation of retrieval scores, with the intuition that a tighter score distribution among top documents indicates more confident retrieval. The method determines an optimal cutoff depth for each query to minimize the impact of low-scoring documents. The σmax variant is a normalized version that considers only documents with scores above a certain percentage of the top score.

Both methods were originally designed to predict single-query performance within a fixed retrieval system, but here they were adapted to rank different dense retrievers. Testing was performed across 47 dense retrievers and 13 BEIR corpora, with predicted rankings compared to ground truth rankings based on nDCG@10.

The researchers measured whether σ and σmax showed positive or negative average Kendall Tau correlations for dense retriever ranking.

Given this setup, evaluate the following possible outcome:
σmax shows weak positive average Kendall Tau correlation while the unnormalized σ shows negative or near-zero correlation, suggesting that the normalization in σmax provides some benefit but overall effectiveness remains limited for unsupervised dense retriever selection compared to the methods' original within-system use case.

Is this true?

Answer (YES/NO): NO